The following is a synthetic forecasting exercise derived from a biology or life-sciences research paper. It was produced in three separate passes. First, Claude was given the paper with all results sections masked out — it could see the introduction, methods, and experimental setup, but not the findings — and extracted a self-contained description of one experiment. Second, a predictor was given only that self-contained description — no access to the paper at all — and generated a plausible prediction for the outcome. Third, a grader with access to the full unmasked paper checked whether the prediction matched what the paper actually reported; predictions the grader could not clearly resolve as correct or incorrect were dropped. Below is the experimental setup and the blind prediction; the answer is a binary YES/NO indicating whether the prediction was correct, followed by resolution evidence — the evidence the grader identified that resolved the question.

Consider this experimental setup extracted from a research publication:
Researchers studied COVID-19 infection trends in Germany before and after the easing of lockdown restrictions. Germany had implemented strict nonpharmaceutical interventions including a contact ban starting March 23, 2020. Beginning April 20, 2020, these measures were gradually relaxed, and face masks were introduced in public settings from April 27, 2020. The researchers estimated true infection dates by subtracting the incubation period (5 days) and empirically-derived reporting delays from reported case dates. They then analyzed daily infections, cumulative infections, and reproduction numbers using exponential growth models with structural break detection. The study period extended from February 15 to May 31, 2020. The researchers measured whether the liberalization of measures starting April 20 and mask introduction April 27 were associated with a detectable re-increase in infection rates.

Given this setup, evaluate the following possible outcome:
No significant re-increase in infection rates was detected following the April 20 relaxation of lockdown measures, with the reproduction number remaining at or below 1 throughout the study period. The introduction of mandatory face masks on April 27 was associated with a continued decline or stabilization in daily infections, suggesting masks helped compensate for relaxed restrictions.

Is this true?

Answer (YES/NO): NO